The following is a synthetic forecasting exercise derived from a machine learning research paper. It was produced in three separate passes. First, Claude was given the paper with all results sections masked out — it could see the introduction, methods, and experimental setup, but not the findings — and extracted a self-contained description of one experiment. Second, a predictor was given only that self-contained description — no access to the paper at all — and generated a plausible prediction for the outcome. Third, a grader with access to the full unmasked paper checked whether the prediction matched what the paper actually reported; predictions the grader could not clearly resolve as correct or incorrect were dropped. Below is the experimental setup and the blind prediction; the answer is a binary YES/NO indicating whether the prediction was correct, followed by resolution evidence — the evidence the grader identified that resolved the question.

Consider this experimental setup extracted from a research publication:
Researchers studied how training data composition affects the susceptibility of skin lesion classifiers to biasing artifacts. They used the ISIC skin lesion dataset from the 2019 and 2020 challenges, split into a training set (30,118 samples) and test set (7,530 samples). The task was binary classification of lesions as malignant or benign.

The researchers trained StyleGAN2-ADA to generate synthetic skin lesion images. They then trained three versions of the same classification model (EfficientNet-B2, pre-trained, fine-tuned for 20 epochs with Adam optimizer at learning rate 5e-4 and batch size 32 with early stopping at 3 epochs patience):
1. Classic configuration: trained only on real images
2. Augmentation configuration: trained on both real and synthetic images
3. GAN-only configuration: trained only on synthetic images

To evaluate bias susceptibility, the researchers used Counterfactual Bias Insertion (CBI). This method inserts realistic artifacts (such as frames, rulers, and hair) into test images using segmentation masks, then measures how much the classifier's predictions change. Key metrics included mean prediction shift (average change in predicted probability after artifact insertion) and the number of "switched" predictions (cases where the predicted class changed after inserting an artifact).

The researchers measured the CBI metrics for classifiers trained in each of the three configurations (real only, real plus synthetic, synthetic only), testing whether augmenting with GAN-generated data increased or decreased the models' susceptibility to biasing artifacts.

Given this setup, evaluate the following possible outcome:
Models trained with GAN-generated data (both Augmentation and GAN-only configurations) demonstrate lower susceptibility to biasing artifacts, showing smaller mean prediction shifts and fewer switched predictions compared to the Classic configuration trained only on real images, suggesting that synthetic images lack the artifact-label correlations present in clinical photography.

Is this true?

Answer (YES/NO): NO